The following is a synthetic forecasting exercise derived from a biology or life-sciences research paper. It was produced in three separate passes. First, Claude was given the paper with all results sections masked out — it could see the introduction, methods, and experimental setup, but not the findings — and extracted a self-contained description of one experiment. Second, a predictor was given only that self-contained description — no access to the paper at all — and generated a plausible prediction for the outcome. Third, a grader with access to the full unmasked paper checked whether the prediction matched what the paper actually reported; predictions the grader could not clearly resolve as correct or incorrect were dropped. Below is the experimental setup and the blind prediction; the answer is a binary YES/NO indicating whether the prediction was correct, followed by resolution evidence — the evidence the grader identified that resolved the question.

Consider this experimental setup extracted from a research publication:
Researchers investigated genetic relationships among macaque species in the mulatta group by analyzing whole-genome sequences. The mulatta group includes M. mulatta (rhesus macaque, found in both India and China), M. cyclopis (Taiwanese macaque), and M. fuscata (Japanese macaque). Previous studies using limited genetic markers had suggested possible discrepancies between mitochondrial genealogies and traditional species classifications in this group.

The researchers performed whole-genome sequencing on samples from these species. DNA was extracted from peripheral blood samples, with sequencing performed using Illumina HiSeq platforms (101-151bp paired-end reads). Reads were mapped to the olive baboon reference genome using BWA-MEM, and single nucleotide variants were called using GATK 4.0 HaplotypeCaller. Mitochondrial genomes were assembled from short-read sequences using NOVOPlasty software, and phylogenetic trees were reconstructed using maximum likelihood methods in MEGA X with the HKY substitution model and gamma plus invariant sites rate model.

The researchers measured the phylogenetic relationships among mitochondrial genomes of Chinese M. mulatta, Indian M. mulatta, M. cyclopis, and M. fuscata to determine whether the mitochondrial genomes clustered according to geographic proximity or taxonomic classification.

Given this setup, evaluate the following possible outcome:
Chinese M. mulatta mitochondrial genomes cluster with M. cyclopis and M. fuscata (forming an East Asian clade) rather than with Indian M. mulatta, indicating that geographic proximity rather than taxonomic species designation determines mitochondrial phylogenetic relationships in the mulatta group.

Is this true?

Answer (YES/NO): YES